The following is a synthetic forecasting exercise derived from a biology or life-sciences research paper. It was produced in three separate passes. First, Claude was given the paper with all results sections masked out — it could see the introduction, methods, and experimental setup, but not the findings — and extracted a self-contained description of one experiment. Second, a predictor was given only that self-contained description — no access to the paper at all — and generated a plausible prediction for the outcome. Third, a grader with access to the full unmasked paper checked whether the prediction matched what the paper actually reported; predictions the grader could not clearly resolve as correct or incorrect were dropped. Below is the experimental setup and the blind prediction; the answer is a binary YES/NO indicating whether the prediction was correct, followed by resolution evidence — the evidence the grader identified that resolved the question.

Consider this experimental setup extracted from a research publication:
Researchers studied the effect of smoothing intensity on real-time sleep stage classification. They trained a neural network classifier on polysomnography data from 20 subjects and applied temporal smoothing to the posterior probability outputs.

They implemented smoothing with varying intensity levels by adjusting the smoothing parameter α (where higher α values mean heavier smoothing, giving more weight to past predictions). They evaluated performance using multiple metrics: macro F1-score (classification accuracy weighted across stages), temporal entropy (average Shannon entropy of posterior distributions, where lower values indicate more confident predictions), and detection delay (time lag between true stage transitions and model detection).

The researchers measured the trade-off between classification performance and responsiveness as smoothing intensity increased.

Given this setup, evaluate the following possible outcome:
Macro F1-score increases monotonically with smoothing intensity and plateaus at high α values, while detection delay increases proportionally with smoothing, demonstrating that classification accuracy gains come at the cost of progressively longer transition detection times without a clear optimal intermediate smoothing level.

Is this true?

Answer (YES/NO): NO